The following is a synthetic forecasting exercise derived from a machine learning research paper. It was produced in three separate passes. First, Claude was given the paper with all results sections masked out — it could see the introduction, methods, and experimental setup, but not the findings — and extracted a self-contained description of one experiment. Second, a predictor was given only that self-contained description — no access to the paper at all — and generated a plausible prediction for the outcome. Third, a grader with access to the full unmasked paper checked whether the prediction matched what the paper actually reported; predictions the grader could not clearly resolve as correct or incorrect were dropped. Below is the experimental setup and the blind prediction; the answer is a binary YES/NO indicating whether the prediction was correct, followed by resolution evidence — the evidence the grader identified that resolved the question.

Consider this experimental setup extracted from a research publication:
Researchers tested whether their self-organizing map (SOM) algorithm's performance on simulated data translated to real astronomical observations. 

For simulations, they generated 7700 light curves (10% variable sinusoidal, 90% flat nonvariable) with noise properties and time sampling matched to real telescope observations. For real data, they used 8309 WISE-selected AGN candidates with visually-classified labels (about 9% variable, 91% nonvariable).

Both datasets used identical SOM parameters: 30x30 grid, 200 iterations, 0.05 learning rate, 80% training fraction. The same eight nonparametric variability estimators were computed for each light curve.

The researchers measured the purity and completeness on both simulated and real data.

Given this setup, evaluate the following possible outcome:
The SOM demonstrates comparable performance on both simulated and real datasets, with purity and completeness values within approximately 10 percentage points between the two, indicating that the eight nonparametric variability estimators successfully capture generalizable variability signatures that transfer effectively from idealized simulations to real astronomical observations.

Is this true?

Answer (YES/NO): NO